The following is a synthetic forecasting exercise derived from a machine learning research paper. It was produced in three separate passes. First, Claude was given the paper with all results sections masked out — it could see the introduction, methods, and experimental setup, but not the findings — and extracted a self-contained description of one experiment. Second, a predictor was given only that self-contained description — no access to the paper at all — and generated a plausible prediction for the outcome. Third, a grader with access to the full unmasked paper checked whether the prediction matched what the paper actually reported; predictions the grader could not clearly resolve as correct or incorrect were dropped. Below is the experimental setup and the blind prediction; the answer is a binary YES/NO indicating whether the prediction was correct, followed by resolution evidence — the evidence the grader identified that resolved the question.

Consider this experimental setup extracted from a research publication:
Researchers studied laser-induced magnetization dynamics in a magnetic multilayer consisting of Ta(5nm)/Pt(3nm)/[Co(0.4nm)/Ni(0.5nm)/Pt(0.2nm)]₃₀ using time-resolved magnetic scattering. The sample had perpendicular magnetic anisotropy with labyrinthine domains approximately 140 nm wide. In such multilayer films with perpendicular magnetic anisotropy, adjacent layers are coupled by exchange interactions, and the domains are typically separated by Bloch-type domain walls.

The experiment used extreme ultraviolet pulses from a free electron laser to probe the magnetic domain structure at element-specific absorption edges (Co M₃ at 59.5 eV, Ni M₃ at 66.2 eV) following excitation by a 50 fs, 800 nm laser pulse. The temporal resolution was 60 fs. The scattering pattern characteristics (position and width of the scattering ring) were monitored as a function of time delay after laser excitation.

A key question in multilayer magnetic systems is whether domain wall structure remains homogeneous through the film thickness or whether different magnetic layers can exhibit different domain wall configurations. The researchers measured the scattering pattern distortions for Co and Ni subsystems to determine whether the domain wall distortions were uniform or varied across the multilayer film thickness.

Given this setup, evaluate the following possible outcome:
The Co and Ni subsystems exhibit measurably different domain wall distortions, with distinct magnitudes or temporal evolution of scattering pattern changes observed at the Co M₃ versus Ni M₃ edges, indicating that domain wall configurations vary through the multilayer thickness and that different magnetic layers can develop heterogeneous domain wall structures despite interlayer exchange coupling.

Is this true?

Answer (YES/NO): YES